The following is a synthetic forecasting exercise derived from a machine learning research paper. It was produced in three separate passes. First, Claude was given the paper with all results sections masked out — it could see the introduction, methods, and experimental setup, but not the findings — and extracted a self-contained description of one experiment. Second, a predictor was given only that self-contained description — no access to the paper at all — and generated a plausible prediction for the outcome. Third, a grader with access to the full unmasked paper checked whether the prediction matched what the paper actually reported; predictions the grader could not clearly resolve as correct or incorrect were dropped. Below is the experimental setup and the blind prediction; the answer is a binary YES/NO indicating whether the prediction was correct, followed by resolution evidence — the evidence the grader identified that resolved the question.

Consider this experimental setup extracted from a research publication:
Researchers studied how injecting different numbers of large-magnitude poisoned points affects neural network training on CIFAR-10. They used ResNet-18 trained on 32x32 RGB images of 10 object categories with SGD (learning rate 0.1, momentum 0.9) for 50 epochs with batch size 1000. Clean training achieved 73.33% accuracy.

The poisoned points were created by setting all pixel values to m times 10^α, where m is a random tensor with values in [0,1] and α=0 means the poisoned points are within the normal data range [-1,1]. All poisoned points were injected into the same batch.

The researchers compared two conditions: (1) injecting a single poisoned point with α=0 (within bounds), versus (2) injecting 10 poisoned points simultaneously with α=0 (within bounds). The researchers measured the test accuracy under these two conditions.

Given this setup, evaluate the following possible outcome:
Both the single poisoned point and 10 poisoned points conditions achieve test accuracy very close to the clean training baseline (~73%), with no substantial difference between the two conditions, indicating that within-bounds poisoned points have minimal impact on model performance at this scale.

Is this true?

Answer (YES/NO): NO